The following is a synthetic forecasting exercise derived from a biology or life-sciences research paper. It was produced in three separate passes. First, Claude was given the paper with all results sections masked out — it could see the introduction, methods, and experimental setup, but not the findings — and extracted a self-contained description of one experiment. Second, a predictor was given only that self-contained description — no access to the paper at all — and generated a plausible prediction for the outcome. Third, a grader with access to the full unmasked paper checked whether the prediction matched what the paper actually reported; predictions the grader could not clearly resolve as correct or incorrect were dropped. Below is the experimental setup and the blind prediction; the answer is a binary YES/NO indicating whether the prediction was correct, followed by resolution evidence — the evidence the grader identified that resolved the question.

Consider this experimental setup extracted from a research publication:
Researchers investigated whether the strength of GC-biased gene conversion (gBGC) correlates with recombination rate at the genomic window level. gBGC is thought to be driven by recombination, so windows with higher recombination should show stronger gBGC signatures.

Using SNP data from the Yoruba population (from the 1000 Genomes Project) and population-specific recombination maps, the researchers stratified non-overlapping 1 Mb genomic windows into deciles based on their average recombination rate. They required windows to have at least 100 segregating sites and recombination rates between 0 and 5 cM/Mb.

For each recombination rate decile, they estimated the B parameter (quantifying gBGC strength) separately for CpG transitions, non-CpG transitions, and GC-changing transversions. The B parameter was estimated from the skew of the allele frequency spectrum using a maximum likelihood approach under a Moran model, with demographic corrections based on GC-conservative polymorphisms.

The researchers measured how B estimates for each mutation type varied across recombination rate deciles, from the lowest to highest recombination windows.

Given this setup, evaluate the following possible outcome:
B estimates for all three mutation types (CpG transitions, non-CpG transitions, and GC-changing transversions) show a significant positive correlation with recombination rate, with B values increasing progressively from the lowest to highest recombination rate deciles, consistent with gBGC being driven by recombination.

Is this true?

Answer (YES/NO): YES